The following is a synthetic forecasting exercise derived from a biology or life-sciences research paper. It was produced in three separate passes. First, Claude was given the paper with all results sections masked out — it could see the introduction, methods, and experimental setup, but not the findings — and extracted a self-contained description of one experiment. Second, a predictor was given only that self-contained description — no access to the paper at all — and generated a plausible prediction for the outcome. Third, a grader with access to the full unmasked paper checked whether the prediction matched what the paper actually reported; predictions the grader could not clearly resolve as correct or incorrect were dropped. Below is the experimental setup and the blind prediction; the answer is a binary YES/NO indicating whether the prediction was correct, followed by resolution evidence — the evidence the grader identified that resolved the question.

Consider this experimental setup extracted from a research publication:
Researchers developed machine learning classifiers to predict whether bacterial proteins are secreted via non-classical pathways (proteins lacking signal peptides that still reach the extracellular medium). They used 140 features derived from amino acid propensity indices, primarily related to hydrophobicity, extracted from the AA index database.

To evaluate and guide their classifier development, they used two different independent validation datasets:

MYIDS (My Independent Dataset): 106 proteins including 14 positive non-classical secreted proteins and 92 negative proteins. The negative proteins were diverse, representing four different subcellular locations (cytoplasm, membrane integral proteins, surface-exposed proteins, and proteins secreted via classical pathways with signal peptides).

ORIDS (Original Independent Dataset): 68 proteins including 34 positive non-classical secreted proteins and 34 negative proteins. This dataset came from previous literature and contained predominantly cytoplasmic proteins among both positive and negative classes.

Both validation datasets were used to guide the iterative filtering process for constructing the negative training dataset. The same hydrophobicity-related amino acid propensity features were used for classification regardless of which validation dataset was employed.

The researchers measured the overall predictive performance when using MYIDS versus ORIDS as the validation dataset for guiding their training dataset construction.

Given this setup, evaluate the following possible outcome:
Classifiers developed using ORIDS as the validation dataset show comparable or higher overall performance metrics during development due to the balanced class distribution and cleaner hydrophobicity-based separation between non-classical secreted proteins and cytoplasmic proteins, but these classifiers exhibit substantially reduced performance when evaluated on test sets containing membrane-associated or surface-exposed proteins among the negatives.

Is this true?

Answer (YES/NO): NO